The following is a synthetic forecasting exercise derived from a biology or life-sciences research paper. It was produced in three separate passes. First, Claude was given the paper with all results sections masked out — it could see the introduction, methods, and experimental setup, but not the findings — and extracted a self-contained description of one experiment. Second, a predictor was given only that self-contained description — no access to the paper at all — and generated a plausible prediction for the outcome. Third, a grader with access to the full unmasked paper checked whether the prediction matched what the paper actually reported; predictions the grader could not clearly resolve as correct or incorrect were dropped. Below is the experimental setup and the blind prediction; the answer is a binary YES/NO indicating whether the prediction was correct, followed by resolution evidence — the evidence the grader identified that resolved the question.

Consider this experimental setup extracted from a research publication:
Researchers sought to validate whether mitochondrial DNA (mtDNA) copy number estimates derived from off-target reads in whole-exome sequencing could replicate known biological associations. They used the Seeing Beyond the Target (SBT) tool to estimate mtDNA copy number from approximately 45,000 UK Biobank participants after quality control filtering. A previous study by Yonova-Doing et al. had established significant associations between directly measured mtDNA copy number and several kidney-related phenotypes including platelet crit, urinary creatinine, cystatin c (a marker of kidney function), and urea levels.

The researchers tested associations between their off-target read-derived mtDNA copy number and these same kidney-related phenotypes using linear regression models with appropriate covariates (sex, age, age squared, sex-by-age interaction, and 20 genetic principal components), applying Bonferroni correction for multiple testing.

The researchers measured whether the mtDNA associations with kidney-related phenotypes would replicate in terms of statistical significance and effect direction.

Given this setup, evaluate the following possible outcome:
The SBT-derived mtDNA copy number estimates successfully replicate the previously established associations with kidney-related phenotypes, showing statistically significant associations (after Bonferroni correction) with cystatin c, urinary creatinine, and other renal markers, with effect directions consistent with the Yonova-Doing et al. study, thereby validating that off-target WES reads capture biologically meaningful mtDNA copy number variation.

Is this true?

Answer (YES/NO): YES